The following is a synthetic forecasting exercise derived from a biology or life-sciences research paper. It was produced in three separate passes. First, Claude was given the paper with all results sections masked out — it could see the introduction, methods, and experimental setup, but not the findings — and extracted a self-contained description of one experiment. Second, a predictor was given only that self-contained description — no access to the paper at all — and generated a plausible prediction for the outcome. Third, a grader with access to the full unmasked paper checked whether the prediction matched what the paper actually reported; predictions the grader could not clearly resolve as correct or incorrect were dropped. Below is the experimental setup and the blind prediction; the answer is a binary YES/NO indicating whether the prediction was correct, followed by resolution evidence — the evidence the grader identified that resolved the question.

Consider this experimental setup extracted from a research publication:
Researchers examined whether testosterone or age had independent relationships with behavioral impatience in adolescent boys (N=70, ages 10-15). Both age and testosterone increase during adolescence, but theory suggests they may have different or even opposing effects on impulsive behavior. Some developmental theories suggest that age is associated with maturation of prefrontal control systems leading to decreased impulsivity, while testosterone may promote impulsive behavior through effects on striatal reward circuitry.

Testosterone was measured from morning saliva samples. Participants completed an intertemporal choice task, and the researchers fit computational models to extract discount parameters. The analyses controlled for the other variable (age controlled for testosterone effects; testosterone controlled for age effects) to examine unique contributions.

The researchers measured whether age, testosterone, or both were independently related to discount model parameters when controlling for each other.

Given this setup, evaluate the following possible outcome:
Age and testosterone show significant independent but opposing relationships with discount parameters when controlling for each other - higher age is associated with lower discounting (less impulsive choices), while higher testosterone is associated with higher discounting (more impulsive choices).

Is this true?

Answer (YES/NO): NO